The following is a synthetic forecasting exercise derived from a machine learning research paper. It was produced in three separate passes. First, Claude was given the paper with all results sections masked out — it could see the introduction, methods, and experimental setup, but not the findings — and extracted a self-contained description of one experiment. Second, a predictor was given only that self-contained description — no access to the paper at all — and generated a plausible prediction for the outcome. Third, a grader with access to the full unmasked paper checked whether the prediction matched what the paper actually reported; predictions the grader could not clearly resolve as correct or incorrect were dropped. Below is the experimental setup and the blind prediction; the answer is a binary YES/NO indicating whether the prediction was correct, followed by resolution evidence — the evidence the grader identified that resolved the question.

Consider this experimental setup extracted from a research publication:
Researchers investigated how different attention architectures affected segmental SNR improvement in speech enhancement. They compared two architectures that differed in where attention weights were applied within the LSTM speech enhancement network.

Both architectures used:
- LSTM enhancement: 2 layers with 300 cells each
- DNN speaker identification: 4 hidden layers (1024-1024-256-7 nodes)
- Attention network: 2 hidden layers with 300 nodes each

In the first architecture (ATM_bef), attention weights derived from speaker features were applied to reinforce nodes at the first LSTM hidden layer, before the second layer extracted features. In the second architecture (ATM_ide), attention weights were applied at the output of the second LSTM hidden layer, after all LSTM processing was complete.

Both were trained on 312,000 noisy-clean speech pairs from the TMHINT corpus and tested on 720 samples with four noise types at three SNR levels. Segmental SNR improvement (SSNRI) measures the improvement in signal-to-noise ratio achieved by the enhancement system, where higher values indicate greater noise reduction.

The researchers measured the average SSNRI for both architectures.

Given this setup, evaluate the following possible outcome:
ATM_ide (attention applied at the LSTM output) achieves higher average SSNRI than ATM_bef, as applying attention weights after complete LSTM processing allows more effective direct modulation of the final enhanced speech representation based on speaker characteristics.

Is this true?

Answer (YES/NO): YES